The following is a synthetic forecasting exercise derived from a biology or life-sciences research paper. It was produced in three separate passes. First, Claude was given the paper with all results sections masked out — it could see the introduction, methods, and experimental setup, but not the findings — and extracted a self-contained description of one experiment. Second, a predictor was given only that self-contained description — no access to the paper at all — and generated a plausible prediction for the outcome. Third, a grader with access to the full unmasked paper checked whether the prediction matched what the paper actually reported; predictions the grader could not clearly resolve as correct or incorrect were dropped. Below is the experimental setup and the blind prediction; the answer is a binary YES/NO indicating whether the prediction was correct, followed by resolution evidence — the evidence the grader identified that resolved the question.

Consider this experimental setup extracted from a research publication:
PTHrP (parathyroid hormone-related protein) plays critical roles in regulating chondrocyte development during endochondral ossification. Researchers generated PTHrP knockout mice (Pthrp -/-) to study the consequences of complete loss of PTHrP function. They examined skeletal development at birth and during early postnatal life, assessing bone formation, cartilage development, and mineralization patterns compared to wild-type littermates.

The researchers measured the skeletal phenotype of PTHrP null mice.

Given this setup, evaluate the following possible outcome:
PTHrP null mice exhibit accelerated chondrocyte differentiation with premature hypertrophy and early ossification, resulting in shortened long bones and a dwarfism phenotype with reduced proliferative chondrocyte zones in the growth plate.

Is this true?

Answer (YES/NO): YES